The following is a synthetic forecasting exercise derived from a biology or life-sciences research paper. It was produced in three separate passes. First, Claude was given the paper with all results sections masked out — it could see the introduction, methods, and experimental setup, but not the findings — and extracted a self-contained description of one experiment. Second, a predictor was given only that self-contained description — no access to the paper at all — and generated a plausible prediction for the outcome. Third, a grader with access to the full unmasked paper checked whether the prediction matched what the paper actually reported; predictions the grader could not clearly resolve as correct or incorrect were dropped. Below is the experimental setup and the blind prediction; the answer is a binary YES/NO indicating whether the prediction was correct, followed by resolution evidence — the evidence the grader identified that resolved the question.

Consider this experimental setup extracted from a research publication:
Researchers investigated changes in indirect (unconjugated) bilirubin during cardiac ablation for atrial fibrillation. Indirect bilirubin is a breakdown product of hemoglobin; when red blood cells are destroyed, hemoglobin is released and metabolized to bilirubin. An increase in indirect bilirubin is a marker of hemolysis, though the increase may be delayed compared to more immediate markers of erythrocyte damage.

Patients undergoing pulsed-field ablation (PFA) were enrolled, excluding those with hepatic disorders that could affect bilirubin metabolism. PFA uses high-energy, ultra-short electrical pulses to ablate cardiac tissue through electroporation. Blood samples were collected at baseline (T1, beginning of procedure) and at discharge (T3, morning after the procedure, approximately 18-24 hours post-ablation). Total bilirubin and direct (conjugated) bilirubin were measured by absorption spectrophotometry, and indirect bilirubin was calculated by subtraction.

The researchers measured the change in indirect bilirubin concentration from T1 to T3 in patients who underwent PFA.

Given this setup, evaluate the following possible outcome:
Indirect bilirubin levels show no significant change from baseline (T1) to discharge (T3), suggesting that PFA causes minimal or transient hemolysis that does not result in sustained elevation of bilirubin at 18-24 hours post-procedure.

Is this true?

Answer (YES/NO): NO